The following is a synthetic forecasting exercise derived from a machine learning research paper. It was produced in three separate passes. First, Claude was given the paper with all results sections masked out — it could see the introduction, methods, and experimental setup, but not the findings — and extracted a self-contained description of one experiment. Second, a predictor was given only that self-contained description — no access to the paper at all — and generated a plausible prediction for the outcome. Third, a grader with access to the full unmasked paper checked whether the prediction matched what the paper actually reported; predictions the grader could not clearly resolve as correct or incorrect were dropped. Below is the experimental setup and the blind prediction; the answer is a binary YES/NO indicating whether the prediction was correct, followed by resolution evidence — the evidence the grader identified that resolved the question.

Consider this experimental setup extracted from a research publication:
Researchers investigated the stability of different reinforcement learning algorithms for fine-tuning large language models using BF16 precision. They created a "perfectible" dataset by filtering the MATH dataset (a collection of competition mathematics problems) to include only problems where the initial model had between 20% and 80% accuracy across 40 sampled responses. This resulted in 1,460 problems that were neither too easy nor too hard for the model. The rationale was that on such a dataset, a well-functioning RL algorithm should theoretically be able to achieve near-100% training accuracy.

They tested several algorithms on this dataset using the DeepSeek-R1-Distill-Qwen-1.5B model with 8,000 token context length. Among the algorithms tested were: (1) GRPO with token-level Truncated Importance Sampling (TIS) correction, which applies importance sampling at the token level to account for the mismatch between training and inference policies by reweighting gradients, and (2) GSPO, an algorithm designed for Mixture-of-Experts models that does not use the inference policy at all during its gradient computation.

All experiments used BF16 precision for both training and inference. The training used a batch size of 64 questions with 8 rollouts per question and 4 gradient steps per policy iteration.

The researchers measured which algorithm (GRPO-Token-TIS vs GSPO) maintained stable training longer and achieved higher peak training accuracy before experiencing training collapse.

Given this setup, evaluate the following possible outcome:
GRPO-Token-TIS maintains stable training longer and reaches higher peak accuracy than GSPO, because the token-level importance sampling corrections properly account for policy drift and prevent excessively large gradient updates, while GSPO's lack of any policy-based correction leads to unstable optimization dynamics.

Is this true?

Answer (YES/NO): NO